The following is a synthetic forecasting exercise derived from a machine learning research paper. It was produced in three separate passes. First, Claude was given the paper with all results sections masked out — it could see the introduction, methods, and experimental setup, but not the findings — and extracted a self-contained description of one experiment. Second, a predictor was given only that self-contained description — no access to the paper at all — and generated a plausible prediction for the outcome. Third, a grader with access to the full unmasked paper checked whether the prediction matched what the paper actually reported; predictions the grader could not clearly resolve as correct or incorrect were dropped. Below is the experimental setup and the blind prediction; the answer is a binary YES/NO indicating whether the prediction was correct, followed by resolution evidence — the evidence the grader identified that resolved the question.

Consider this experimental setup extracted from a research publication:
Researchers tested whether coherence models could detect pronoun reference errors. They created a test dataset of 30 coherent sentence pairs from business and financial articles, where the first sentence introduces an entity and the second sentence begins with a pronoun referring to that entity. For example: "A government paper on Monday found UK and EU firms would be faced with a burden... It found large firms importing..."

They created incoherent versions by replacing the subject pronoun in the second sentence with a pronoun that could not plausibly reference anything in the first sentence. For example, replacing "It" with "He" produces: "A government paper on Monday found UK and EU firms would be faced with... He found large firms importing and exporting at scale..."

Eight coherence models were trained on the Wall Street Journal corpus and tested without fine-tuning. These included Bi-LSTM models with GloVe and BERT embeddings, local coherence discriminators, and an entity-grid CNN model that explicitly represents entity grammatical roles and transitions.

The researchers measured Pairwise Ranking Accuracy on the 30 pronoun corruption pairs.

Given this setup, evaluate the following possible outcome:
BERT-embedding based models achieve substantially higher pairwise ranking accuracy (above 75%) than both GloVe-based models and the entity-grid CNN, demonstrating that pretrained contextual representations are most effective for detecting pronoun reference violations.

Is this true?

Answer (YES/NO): NO